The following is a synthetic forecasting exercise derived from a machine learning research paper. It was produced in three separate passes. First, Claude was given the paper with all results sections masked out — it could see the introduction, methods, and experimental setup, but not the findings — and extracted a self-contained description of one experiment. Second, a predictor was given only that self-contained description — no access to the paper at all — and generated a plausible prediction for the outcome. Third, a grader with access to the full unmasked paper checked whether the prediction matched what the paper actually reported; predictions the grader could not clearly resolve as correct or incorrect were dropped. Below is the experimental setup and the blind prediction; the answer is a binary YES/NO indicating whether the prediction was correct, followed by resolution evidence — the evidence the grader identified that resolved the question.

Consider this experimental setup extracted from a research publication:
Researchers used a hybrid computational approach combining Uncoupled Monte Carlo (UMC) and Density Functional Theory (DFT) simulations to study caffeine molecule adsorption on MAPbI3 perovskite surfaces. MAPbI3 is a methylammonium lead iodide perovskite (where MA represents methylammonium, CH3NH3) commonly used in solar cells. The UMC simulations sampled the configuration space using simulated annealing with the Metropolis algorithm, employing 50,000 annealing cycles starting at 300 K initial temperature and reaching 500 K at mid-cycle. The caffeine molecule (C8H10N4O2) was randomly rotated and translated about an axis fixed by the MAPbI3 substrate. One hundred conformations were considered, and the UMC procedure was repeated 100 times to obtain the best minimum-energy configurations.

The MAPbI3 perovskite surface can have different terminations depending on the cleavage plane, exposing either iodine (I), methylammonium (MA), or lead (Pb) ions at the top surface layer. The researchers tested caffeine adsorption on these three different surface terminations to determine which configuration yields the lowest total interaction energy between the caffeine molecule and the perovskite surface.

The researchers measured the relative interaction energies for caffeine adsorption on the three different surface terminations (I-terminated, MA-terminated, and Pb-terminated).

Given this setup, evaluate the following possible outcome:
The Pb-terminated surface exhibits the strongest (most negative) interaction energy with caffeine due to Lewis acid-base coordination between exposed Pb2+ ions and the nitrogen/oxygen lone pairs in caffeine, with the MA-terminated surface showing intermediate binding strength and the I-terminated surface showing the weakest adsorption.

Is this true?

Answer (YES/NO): NO